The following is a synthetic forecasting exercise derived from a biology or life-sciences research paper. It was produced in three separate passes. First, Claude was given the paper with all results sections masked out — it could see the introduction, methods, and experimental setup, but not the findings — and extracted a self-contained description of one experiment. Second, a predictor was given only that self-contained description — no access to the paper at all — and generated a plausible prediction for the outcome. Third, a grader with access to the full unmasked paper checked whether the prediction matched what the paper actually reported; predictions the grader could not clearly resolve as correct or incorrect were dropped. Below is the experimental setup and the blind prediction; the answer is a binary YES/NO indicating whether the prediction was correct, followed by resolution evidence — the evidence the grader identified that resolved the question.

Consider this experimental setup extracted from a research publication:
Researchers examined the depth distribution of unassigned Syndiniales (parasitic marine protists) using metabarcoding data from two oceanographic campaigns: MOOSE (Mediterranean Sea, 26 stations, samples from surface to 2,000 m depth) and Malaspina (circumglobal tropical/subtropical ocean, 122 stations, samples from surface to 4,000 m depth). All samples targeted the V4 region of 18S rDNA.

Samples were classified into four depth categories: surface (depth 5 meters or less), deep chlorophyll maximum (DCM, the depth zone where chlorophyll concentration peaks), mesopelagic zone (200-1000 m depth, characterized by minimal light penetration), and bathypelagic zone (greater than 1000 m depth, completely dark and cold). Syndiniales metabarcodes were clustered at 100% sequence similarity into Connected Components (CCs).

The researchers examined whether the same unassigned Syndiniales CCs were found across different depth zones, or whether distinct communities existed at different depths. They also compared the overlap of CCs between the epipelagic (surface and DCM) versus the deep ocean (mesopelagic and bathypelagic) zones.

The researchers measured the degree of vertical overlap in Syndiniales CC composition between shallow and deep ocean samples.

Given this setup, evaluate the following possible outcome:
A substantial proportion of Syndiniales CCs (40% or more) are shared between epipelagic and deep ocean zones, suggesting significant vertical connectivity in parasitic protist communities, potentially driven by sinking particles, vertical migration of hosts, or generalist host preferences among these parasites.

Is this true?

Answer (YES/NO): NO